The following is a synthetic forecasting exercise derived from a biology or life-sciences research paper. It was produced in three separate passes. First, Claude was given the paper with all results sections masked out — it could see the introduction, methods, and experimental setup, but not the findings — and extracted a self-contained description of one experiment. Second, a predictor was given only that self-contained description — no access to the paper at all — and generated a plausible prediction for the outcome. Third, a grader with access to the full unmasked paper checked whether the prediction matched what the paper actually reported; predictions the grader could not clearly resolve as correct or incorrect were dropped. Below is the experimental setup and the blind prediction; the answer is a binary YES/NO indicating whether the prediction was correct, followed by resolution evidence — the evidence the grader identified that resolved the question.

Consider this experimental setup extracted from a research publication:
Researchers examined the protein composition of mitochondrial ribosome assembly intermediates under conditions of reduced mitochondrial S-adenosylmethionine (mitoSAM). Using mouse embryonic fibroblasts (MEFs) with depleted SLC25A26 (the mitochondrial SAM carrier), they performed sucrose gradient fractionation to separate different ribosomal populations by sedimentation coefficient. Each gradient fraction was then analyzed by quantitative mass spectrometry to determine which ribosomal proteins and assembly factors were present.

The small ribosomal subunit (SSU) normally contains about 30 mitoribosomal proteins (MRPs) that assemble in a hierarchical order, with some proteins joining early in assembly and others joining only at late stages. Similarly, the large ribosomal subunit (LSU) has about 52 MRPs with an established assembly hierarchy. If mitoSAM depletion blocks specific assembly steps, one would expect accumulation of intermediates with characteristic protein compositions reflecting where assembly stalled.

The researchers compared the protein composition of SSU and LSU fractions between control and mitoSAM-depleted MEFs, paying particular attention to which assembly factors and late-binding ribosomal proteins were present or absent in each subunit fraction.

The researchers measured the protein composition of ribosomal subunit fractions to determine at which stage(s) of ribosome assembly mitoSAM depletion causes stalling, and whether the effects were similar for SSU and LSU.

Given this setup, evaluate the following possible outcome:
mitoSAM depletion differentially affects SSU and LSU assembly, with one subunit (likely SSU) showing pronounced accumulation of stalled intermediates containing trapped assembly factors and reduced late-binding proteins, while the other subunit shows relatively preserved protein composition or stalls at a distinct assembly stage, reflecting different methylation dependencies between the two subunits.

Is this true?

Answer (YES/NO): NO